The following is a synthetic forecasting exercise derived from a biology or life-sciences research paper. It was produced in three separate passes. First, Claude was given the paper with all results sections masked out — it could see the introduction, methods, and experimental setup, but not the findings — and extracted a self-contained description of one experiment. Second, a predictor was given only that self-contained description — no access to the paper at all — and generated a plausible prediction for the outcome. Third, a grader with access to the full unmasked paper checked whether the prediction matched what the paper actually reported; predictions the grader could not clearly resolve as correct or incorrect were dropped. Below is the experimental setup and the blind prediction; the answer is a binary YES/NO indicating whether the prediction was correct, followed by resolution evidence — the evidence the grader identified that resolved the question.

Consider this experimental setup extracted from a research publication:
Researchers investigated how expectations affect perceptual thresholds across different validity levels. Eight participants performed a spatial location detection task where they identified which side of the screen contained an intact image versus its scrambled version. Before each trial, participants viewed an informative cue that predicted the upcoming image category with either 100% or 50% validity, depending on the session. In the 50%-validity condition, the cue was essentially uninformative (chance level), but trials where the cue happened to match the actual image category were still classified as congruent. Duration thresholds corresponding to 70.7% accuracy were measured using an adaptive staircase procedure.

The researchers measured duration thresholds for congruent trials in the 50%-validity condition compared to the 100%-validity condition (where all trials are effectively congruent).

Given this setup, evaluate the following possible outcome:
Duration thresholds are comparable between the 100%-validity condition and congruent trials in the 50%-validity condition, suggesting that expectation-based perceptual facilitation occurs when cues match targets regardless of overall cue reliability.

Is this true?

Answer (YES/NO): YES